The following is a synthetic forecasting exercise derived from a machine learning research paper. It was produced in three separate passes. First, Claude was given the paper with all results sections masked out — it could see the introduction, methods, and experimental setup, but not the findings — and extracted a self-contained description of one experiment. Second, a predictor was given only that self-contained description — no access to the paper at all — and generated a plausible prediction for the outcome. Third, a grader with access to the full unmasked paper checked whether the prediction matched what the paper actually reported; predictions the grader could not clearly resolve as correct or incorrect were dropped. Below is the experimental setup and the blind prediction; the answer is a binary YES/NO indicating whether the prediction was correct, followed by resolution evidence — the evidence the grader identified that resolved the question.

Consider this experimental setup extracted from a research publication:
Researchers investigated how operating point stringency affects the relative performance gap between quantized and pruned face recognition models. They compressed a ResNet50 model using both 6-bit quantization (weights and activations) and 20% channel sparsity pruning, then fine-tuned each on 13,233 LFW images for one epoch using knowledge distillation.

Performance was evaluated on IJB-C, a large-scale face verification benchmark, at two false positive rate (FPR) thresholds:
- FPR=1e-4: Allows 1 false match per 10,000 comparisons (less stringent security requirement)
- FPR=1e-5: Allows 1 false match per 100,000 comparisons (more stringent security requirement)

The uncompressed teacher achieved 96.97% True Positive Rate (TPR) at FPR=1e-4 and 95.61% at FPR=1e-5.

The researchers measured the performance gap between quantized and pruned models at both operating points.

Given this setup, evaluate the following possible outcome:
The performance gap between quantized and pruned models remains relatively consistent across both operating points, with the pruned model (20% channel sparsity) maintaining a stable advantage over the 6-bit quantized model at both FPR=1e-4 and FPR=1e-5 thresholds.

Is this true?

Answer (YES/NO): NO